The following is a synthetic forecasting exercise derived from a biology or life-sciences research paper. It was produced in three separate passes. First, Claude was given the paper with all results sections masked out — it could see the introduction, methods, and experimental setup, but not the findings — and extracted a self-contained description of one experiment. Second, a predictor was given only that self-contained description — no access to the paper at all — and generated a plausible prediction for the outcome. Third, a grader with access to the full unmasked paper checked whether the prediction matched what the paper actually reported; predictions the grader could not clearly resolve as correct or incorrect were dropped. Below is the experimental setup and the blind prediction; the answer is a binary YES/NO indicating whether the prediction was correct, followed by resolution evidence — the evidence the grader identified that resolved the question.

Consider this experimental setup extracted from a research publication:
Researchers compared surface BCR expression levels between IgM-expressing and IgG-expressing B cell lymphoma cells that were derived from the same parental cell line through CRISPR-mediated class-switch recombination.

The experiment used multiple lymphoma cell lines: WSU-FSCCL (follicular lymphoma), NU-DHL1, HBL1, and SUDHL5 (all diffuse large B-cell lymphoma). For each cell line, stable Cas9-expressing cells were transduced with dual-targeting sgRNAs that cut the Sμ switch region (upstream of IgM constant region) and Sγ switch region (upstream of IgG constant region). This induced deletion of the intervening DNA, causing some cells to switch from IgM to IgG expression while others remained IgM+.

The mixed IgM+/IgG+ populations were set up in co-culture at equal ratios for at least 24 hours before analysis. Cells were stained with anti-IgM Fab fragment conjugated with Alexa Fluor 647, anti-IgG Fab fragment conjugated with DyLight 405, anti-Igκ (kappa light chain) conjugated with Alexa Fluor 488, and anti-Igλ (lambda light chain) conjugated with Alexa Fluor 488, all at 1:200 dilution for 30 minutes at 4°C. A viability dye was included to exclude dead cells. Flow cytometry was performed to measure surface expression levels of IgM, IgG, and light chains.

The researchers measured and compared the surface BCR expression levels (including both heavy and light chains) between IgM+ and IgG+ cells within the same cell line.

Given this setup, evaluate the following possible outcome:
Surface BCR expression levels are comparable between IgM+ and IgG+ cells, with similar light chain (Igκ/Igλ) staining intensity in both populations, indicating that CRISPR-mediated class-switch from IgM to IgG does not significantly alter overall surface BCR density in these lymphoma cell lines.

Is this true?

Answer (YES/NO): NO